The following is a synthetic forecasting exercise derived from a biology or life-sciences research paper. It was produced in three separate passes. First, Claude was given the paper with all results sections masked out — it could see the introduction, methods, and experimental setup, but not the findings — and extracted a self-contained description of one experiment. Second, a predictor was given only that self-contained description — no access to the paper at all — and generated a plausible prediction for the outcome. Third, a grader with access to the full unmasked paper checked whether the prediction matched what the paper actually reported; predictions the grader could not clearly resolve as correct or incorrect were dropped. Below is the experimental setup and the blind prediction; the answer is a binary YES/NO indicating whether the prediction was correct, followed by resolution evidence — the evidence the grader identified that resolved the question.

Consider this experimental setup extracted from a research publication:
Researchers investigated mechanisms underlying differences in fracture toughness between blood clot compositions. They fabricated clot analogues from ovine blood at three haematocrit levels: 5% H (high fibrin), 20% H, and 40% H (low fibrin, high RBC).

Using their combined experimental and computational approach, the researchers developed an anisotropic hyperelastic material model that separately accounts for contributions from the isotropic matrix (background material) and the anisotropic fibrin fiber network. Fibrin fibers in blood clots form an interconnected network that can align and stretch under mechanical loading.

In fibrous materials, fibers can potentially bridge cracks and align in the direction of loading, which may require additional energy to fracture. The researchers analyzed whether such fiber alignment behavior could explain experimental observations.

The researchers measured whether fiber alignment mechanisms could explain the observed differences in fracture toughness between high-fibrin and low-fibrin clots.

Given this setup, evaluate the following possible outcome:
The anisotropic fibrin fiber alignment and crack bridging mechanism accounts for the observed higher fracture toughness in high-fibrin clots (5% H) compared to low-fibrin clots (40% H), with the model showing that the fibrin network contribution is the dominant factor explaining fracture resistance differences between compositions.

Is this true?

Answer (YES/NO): YES